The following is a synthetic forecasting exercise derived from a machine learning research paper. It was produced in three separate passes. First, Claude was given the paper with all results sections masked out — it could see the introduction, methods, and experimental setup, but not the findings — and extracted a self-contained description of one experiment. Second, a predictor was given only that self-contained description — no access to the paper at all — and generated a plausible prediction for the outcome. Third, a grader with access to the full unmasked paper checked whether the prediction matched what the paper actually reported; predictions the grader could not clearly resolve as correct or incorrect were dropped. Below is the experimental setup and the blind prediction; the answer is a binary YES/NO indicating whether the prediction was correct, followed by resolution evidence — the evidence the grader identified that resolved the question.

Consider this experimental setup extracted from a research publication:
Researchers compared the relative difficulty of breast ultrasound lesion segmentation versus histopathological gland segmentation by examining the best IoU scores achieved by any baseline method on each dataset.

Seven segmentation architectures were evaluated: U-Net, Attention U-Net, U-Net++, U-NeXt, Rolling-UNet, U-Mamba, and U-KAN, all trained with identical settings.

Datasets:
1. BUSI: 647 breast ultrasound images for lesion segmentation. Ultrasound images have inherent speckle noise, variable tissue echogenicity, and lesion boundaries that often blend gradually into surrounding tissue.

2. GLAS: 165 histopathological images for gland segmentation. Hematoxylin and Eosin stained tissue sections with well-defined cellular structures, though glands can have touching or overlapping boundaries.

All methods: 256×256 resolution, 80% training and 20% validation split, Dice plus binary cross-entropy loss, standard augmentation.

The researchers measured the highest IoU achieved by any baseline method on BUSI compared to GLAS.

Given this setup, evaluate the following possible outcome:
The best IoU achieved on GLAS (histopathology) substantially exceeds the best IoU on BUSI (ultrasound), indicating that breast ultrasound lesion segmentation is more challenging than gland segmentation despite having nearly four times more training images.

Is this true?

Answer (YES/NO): YES